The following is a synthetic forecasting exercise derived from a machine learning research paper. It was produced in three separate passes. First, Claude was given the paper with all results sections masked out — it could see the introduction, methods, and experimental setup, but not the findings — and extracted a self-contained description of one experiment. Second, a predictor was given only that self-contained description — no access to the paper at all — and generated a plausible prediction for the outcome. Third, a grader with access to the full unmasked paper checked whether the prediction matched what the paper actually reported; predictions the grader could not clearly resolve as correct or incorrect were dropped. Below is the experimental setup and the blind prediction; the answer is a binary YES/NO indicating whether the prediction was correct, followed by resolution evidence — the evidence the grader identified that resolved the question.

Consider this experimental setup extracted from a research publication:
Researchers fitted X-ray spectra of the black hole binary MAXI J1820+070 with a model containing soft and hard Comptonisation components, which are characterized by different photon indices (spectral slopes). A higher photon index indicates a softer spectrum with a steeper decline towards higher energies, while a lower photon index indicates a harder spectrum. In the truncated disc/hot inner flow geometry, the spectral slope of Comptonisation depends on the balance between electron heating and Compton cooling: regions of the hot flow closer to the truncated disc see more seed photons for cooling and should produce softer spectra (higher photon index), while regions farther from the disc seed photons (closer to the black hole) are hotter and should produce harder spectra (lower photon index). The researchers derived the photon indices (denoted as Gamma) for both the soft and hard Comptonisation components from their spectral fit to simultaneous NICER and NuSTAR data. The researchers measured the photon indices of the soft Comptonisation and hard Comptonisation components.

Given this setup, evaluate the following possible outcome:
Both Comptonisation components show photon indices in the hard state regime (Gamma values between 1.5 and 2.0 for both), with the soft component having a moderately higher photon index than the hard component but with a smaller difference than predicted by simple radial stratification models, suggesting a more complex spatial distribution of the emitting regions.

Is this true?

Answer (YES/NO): NO